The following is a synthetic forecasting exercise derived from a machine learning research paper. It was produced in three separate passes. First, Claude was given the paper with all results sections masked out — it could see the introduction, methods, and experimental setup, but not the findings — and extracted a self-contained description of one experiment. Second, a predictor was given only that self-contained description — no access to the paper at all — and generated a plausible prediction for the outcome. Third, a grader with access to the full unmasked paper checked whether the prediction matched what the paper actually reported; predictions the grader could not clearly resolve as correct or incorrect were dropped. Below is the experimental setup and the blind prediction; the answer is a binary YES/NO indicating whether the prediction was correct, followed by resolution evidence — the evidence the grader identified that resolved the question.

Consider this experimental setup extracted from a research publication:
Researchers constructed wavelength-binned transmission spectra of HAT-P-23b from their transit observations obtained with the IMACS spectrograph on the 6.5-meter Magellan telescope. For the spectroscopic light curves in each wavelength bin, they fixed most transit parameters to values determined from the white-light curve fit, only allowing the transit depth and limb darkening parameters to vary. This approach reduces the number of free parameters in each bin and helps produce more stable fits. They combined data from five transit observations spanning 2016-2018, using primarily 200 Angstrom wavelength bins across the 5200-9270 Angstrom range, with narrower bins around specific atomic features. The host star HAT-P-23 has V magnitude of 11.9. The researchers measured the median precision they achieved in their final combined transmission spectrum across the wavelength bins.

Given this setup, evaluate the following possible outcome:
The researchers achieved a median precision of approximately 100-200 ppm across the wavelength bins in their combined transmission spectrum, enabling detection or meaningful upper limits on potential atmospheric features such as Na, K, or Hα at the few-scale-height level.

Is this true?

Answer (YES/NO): NO